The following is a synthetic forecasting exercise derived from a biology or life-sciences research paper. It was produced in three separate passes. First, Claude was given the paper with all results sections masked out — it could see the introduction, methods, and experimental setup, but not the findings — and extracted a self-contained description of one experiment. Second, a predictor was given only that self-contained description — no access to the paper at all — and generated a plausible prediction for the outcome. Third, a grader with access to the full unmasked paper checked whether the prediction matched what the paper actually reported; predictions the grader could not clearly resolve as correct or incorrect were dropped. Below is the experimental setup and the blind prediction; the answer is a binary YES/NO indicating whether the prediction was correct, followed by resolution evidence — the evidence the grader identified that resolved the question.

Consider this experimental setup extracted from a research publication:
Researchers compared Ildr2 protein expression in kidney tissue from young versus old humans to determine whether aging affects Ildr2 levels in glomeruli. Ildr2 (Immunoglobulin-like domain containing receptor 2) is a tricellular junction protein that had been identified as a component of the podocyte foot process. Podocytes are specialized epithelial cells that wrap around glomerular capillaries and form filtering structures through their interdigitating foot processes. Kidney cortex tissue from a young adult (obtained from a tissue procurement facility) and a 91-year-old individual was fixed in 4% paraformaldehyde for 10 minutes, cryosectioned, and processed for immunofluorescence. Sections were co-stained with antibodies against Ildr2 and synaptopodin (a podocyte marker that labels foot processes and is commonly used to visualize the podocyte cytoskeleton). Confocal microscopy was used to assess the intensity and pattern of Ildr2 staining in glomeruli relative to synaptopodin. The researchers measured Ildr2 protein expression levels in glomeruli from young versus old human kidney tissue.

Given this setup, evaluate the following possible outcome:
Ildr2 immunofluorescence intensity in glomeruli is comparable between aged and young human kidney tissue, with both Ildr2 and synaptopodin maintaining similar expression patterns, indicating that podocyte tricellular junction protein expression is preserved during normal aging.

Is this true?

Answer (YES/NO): NO